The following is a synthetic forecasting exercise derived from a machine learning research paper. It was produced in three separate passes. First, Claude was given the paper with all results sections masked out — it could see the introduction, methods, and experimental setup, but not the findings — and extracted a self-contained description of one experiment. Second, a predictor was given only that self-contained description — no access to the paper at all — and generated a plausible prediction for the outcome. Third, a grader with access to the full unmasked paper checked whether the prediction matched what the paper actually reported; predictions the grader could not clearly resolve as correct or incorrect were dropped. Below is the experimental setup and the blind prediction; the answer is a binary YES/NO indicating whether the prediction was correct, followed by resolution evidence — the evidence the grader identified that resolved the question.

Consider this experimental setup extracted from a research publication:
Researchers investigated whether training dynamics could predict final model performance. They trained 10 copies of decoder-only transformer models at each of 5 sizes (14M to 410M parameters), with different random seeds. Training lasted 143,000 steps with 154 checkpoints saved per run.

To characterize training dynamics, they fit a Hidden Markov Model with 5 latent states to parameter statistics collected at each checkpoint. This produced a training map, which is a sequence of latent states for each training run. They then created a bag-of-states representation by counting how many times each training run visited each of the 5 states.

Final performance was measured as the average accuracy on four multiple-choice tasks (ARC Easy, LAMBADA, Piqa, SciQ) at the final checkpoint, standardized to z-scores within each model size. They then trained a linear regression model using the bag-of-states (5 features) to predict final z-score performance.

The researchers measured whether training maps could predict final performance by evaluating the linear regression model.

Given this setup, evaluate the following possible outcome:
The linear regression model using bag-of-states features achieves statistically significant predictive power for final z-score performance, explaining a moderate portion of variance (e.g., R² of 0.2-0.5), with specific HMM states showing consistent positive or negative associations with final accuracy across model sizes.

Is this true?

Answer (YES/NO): NO